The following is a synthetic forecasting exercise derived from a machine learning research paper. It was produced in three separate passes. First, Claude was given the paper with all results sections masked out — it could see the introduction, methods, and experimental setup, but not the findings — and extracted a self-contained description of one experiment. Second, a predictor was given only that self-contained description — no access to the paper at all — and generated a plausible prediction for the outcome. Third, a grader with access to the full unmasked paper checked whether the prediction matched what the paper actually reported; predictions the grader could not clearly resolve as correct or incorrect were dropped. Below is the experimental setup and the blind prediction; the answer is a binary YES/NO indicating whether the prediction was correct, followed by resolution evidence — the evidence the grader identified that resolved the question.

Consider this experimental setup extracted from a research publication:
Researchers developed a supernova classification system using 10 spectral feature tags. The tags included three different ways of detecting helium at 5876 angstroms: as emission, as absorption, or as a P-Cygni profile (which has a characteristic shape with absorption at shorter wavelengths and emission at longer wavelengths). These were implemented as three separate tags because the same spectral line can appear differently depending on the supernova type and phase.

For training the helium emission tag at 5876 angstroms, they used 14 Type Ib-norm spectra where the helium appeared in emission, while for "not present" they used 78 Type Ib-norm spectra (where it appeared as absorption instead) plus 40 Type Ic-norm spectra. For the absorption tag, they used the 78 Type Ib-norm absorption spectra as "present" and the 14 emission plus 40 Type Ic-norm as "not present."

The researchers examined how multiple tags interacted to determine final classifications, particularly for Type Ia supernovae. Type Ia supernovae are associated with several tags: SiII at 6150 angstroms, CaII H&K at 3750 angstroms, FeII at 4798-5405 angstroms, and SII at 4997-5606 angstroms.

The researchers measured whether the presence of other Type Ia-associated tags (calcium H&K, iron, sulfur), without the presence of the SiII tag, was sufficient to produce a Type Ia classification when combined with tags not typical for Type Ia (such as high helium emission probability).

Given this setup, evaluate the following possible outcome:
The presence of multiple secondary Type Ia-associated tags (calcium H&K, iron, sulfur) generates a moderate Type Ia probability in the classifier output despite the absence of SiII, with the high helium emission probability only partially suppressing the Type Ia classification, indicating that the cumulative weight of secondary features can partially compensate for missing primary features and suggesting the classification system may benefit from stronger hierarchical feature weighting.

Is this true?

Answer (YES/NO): NO